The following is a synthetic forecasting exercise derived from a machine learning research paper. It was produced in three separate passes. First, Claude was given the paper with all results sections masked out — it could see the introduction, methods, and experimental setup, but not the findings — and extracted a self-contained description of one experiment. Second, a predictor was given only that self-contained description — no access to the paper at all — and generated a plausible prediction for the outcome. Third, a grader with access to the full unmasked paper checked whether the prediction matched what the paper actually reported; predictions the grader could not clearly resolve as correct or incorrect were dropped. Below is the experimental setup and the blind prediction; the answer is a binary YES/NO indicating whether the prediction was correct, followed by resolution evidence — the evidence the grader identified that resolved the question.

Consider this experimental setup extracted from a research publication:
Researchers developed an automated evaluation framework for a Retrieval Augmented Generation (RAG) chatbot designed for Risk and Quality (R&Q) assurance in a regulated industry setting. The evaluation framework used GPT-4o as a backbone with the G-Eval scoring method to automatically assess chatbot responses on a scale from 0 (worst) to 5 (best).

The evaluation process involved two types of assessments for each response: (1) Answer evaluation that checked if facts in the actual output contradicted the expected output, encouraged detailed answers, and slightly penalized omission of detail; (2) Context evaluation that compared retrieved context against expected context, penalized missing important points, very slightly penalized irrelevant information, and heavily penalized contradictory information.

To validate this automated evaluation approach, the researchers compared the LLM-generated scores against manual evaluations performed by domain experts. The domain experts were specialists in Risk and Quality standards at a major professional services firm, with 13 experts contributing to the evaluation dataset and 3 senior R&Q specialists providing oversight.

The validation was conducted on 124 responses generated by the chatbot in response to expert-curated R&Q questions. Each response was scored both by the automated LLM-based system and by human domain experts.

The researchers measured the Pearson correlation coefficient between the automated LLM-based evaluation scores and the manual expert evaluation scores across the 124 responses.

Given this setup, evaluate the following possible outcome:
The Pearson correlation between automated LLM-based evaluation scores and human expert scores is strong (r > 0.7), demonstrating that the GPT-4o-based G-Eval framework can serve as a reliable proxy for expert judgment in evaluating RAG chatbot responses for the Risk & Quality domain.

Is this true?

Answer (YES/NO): NO